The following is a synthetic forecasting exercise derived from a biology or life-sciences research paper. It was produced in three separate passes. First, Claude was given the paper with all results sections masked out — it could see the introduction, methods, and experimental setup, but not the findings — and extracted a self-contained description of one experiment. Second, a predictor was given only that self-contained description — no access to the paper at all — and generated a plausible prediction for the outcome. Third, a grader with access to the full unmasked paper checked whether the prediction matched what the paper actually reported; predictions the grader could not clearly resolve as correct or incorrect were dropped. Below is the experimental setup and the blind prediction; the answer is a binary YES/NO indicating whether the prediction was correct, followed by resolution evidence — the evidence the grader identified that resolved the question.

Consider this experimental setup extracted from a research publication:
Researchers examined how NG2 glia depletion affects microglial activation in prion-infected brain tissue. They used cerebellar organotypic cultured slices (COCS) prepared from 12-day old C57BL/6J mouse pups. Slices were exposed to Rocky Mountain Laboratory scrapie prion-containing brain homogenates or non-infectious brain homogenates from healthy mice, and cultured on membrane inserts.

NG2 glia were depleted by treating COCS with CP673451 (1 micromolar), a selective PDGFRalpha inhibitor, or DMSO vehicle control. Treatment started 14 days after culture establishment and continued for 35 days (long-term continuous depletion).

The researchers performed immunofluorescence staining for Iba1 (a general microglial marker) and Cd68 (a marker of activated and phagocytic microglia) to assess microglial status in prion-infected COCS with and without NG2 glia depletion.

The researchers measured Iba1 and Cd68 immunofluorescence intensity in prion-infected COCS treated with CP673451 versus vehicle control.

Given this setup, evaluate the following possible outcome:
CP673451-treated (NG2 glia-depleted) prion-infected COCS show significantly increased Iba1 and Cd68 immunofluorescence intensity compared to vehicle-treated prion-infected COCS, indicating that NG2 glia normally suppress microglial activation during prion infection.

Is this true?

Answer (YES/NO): NO